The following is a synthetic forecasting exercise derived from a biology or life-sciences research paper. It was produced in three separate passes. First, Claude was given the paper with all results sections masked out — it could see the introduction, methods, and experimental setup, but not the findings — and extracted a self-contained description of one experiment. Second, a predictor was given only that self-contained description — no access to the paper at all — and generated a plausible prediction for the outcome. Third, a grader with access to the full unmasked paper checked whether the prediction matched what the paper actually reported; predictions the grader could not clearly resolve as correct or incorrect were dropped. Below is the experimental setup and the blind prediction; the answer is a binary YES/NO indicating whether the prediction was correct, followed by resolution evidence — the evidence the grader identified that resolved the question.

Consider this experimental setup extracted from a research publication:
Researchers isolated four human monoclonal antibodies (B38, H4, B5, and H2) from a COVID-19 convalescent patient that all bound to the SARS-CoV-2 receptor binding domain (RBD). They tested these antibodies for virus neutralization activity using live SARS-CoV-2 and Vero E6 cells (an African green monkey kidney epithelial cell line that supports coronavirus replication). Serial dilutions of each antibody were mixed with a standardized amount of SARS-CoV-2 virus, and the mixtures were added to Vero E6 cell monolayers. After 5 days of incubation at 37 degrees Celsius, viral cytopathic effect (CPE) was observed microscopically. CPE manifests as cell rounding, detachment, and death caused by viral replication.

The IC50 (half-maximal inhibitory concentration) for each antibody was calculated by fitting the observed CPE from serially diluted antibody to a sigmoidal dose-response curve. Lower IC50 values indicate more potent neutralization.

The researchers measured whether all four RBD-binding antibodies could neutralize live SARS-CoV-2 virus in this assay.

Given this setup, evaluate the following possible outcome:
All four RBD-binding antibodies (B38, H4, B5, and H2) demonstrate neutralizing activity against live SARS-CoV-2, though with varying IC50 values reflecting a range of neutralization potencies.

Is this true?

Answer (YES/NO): YES